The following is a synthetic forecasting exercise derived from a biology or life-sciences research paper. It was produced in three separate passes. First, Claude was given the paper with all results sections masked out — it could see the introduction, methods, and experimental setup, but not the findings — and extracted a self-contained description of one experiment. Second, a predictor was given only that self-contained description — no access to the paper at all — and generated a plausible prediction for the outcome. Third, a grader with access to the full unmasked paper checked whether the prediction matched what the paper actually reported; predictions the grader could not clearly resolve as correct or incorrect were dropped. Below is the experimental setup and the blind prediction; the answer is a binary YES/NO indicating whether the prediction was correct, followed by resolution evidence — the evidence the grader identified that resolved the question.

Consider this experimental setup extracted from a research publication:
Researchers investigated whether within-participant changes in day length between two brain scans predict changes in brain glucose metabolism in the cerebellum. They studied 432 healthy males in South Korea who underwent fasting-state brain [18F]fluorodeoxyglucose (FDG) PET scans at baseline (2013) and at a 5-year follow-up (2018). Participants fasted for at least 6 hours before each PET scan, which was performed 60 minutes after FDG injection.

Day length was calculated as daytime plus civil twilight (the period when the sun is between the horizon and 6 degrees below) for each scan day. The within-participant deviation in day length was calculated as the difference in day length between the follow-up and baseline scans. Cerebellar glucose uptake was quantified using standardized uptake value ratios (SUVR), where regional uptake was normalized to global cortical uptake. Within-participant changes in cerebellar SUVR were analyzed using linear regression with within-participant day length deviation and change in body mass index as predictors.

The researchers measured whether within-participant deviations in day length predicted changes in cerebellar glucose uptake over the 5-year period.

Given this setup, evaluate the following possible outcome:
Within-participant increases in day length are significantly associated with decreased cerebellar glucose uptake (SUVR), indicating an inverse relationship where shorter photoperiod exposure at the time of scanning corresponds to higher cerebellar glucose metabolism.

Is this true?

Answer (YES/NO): NO